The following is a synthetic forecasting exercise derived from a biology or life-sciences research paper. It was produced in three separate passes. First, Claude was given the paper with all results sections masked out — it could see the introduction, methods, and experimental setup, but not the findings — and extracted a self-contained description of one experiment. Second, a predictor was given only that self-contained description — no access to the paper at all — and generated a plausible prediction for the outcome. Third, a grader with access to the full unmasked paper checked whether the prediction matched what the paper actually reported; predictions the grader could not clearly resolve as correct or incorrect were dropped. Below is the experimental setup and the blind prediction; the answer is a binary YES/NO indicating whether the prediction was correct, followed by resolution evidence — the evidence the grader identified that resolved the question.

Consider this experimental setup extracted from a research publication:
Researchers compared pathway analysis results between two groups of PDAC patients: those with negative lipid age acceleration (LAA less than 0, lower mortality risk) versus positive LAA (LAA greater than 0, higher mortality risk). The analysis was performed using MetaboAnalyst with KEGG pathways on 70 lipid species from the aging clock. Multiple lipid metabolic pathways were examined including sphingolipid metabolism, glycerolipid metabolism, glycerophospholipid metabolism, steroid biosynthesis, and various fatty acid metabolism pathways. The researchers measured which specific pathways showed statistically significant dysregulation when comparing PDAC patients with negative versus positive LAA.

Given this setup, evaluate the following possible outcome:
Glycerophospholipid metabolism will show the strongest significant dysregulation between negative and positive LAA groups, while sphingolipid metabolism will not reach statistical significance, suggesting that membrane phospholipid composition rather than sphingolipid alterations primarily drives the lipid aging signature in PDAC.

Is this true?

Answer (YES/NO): NO